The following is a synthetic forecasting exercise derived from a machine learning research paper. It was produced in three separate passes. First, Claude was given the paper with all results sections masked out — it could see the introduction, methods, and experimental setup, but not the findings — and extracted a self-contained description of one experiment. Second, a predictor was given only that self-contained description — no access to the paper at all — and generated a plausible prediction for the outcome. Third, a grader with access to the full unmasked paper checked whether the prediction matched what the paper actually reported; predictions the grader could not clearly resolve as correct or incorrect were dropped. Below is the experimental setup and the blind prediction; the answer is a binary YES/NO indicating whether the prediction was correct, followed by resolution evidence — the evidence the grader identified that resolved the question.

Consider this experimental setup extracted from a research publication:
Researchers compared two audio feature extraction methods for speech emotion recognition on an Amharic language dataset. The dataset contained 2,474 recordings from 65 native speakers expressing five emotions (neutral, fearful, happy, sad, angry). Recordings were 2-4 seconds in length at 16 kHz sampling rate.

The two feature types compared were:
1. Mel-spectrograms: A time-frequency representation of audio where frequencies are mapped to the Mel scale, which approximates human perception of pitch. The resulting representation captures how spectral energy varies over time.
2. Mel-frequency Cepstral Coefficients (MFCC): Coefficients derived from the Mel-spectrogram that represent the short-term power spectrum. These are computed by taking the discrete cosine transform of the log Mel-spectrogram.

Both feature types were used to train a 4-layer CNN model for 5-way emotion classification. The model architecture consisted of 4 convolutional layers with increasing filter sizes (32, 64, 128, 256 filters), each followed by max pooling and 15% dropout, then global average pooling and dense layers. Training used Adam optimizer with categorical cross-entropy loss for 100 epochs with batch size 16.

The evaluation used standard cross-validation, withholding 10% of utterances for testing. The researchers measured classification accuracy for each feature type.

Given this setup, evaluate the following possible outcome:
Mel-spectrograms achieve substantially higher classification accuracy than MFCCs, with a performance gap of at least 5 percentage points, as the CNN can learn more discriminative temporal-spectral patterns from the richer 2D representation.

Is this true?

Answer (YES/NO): NO